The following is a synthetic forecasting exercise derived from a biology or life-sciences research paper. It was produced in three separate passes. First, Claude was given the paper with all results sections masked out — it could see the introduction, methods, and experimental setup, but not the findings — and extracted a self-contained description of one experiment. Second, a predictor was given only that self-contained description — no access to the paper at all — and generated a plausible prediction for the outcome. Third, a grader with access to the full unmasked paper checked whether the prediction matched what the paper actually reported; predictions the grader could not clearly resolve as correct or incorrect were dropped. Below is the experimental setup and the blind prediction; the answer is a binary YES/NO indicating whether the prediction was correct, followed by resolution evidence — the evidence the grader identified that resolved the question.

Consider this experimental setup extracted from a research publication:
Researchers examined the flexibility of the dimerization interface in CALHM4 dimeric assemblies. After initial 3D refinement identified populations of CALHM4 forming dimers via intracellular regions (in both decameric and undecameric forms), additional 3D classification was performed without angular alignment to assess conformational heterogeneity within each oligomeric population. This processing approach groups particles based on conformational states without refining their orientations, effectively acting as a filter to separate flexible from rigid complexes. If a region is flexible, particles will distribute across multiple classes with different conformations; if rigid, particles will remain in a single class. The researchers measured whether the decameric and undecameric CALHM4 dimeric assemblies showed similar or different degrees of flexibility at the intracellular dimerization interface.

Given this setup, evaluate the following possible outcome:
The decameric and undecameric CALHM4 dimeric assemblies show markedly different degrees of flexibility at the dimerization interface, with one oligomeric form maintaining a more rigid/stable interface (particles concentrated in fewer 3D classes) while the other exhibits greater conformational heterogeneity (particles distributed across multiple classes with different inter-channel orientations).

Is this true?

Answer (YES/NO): YES